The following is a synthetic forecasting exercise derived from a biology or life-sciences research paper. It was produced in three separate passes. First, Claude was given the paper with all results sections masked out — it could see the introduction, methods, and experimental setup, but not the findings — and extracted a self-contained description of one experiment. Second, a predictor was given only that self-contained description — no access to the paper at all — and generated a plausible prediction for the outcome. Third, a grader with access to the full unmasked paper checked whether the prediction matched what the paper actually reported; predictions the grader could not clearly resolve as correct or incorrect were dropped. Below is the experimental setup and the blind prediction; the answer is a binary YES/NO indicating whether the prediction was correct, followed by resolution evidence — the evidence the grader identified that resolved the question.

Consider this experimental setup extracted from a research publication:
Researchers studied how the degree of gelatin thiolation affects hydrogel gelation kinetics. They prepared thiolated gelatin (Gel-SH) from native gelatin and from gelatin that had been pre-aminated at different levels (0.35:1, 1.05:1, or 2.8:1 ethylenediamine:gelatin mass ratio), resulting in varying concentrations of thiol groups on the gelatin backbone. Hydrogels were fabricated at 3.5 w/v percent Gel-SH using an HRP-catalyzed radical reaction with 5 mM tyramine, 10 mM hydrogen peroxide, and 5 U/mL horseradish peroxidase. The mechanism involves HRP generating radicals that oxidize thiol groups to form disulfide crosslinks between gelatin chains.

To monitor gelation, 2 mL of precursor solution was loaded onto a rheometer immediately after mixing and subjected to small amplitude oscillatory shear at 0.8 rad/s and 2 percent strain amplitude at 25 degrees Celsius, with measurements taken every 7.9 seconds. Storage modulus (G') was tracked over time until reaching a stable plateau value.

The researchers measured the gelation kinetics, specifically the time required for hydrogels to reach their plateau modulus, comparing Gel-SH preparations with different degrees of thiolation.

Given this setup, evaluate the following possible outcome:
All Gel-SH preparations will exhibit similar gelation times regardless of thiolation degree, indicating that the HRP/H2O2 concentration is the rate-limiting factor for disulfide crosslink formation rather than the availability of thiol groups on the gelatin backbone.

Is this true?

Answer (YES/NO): NO